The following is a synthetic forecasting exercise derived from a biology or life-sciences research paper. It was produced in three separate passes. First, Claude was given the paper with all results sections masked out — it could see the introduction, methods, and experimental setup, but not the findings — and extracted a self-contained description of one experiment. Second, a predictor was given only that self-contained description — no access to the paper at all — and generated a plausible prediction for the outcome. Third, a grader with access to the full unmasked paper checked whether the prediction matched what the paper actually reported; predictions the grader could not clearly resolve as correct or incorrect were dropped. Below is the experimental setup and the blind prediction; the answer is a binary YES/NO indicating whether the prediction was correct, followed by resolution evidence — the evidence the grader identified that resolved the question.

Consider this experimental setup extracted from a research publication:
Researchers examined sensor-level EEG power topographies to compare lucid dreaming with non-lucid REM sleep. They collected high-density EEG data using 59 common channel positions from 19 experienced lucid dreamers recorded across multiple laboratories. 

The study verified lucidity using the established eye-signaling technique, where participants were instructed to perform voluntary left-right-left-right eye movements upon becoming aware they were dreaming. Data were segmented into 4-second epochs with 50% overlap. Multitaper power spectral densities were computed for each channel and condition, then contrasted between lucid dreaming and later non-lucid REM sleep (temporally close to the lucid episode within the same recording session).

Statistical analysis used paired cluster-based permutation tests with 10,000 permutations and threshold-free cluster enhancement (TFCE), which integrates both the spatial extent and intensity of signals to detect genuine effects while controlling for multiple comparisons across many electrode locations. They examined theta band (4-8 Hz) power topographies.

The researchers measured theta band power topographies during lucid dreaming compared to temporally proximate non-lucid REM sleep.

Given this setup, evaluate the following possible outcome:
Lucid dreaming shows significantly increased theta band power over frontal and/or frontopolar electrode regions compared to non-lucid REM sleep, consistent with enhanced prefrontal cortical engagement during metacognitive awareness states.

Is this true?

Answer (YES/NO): NO